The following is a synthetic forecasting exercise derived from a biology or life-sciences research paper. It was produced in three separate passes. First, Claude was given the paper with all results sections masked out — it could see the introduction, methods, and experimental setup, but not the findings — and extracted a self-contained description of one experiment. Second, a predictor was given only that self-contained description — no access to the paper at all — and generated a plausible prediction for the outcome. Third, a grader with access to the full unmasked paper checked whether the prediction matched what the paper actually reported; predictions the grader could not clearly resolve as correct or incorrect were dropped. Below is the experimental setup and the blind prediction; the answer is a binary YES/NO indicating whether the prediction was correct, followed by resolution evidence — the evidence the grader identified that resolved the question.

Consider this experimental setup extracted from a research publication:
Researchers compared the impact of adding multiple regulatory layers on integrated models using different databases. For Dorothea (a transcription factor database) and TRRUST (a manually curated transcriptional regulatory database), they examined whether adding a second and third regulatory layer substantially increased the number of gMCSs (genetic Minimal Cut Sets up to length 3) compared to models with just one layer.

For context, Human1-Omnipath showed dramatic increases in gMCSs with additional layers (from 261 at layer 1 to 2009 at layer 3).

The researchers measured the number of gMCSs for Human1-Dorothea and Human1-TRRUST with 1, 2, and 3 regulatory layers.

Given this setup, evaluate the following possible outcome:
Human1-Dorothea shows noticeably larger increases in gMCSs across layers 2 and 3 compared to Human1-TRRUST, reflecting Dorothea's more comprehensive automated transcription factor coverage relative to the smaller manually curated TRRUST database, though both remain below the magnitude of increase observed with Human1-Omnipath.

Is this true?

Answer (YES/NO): NO